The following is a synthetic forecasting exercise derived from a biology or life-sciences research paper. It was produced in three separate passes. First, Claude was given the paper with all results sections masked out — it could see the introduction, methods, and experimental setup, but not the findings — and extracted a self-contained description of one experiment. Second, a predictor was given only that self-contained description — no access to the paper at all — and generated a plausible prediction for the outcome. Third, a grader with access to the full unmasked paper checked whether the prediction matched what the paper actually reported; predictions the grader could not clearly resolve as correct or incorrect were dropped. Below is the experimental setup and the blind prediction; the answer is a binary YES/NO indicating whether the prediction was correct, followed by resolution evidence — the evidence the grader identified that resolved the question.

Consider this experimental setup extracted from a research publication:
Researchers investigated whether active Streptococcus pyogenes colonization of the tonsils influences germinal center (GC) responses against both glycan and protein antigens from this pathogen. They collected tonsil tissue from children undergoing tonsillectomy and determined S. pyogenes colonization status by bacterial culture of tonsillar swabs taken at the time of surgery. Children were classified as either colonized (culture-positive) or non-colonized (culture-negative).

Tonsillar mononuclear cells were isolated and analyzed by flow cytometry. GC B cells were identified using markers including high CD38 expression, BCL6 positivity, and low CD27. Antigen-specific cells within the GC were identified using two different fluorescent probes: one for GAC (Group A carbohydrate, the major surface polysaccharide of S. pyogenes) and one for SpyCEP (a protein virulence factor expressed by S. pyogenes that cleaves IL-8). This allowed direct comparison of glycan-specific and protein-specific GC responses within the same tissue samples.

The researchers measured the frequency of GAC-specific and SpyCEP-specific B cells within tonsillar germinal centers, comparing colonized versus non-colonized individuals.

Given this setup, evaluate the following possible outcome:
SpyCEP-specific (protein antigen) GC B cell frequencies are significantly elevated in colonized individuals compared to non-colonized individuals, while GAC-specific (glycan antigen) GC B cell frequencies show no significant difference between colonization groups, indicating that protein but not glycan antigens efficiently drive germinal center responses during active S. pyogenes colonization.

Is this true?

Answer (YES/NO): NO